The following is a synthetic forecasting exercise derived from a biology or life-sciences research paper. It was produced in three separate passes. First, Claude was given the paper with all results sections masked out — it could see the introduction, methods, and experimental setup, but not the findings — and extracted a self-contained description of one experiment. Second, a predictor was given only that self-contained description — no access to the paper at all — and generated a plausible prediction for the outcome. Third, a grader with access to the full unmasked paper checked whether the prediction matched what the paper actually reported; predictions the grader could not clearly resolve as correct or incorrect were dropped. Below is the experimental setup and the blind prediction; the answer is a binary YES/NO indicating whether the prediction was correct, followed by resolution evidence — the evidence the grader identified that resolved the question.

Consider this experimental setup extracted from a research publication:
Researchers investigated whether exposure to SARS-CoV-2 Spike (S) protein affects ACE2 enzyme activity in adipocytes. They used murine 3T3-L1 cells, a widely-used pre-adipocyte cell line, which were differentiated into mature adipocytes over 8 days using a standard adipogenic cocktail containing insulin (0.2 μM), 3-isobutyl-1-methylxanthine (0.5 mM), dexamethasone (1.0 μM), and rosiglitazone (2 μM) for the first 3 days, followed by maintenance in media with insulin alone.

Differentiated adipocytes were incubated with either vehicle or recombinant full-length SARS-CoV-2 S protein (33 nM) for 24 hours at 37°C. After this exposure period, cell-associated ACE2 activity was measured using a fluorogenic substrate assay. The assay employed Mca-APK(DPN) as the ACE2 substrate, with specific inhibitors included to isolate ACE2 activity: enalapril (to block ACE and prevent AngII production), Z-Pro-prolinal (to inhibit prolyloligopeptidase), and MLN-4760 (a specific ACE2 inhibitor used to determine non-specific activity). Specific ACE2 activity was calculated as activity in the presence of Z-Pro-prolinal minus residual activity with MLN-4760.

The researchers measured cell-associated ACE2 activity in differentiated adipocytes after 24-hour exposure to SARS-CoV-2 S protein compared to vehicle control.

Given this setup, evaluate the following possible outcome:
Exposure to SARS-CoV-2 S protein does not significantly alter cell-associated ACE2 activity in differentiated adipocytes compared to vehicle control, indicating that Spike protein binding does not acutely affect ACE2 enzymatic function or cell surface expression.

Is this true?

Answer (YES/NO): NO